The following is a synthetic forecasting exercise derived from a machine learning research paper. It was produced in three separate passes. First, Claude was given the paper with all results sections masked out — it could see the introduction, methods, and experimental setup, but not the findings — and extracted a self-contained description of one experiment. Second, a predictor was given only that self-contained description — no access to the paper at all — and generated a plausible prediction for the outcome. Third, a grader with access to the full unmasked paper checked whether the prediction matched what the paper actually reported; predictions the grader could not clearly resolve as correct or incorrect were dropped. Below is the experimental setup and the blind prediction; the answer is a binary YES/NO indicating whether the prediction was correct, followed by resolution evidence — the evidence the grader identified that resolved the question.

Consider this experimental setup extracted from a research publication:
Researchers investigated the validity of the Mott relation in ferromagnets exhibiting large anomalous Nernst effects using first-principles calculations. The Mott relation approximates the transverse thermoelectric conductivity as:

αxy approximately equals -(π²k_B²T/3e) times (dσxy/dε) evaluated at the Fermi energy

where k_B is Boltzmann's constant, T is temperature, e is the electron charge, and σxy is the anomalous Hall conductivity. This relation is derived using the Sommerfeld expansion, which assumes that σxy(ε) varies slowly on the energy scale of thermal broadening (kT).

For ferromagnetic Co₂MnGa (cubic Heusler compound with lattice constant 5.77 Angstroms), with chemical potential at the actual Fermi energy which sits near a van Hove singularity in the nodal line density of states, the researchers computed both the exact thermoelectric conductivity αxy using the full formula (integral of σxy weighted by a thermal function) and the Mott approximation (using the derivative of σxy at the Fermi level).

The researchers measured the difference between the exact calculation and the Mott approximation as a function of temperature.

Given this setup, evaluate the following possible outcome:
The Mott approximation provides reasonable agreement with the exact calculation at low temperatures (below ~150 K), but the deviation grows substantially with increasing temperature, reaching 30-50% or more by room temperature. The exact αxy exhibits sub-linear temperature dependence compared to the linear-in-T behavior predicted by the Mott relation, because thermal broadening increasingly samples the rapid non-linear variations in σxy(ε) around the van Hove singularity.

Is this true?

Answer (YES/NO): NO